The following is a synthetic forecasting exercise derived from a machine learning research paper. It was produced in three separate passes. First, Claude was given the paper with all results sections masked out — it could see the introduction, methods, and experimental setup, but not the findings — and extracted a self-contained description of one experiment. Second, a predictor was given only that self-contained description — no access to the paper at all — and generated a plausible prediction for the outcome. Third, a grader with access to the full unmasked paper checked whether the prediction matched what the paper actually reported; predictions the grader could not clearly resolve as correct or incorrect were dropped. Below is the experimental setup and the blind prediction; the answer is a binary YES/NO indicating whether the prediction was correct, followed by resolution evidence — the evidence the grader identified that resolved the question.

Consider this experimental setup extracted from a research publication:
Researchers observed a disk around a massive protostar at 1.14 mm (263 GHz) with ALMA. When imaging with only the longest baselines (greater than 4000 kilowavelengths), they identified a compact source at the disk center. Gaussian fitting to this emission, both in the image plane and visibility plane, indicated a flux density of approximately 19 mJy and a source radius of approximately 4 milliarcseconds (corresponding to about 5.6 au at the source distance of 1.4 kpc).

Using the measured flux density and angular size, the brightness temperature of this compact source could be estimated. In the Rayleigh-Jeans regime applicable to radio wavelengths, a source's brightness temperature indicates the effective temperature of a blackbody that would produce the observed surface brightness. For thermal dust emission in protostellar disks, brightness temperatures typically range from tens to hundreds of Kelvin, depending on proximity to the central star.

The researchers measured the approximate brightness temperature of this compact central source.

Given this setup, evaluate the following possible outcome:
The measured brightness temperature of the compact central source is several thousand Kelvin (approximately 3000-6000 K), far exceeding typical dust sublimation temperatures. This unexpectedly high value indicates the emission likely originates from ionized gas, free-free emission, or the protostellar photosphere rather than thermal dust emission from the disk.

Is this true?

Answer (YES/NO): NO